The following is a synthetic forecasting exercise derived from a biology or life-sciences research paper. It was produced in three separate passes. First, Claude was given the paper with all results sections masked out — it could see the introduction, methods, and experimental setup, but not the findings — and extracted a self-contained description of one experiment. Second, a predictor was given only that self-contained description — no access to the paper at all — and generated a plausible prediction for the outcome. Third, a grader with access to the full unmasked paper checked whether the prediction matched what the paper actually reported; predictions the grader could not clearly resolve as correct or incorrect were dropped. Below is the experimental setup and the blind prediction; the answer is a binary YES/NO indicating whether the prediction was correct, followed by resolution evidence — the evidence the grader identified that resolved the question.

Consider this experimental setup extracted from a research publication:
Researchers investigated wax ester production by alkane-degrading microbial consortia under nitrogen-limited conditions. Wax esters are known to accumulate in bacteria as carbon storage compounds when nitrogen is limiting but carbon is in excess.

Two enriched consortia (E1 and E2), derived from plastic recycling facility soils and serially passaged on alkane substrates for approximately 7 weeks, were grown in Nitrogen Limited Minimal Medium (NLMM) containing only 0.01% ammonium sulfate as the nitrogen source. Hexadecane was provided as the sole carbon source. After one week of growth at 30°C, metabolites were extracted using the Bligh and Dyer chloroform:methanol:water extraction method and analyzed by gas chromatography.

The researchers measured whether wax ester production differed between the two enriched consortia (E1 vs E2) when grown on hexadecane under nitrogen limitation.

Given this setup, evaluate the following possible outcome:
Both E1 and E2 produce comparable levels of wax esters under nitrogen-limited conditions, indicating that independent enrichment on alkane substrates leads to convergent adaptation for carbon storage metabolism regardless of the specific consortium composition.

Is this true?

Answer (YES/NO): YES